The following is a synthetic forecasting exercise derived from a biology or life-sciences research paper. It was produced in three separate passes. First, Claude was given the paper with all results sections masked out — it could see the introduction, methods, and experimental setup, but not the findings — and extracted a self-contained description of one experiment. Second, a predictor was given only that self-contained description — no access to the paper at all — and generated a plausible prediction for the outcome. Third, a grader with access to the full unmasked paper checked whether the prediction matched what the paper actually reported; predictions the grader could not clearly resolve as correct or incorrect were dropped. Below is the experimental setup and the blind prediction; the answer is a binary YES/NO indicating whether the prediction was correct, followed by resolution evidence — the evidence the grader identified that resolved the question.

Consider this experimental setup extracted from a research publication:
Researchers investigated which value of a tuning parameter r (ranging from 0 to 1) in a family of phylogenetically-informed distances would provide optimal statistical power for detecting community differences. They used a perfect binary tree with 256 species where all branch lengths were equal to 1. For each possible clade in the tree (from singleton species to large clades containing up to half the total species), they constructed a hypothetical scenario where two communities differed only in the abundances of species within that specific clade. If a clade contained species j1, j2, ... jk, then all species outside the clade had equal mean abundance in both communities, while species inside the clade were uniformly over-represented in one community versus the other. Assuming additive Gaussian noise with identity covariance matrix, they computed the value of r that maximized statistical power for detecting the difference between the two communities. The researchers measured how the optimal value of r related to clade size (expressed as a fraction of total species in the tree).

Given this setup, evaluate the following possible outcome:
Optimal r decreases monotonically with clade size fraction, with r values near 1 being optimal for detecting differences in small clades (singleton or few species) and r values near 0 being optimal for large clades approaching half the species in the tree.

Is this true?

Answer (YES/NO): NO